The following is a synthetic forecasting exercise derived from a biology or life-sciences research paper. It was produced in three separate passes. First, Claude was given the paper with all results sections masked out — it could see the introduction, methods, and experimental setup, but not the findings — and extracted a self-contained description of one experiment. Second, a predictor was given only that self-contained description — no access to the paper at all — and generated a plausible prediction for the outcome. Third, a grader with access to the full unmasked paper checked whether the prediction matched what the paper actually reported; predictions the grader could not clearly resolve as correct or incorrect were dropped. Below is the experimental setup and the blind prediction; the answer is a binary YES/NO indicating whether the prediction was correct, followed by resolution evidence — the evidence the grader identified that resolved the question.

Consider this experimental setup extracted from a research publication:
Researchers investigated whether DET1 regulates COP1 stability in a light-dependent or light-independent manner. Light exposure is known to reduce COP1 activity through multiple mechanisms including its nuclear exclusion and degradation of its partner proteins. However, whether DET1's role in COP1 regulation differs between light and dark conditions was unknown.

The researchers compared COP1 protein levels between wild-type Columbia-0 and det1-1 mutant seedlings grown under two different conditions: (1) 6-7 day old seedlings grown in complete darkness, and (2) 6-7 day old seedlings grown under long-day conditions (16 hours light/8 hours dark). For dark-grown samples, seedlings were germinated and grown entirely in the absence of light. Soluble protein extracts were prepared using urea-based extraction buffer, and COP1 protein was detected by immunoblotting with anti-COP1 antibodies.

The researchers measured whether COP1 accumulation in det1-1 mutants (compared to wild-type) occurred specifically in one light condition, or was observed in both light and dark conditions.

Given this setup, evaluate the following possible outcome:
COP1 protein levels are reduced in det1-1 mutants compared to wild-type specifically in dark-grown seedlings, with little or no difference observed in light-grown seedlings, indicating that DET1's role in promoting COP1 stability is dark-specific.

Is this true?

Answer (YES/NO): NO